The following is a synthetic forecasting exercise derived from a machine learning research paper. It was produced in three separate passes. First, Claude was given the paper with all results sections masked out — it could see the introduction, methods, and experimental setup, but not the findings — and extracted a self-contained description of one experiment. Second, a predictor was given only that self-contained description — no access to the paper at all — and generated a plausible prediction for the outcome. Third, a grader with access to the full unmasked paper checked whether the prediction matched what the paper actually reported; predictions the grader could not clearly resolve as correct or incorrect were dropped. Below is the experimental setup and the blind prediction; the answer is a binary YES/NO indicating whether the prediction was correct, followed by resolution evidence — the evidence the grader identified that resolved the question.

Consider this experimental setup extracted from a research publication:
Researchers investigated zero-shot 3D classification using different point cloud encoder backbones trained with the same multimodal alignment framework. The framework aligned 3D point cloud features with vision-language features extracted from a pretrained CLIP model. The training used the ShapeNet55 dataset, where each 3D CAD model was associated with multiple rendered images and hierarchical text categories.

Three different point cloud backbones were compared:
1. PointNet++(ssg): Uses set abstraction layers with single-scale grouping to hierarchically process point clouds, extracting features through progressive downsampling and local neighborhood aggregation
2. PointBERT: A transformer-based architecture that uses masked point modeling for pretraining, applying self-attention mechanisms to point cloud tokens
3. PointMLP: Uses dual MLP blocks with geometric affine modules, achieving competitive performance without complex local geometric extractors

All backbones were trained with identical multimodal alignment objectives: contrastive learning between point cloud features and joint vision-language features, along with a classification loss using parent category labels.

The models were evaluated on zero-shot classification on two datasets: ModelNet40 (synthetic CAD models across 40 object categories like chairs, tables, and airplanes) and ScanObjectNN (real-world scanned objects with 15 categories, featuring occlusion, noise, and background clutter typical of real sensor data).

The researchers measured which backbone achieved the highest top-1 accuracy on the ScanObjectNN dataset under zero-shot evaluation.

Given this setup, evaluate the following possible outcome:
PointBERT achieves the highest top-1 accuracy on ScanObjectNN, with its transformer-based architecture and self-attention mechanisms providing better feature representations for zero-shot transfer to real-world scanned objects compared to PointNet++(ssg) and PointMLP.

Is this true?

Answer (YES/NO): YES